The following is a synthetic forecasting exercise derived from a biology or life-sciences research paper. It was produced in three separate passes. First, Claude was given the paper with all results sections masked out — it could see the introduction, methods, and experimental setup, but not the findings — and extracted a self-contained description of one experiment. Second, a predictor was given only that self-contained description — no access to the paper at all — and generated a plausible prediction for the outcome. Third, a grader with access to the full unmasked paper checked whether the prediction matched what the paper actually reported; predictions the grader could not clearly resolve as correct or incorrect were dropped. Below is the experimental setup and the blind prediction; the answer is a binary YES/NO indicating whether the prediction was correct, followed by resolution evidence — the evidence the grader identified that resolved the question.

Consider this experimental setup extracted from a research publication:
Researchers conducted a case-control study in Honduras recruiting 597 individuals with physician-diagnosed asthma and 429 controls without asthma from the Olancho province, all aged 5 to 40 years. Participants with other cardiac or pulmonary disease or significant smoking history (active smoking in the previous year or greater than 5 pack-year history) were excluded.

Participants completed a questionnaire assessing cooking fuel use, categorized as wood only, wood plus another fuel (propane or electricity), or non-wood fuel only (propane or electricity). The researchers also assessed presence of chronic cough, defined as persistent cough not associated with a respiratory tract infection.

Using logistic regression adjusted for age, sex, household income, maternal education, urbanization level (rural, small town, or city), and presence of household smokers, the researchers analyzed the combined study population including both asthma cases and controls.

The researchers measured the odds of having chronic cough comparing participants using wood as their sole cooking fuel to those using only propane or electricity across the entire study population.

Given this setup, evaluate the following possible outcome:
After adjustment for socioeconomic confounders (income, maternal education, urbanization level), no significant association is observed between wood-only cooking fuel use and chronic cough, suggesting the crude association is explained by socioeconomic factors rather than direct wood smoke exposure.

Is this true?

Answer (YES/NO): NO